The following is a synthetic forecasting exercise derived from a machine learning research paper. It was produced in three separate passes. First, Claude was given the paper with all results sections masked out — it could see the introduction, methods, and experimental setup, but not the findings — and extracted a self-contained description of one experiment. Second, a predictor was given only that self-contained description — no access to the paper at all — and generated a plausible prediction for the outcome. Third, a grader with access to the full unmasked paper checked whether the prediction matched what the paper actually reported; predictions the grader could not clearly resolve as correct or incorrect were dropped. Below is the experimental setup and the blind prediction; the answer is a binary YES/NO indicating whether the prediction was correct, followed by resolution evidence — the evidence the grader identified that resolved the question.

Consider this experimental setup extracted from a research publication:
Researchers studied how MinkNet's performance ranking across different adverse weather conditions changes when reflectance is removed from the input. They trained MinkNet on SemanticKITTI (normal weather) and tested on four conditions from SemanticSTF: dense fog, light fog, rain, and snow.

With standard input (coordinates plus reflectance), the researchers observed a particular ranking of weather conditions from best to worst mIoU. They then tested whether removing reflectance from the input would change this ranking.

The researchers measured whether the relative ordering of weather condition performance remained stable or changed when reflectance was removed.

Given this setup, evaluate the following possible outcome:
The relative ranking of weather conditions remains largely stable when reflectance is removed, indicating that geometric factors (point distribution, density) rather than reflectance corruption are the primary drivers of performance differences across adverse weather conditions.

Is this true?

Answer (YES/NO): NO